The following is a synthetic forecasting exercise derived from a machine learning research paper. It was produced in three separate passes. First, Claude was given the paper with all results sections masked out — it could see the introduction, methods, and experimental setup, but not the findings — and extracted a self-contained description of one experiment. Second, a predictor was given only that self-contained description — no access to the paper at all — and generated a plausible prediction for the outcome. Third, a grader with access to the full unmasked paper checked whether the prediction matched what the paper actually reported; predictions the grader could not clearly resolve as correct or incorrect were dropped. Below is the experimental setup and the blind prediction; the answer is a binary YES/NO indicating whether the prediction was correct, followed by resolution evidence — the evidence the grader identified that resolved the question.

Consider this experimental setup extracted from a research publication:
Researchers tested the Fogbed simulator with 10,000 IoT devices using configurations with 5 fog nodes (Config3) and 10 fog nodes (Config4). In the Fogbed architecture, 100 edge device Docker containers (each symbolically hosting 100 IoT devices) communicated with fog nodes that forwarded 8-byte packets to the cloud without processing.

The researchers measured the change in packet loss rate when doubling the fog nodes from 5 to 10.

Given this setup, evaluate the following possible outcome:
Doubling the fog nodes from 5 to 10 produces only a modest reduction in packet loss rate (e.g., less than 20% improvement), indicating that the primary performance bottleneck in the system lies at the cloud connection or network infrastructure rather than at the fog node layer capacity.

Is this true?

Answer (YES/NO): YES